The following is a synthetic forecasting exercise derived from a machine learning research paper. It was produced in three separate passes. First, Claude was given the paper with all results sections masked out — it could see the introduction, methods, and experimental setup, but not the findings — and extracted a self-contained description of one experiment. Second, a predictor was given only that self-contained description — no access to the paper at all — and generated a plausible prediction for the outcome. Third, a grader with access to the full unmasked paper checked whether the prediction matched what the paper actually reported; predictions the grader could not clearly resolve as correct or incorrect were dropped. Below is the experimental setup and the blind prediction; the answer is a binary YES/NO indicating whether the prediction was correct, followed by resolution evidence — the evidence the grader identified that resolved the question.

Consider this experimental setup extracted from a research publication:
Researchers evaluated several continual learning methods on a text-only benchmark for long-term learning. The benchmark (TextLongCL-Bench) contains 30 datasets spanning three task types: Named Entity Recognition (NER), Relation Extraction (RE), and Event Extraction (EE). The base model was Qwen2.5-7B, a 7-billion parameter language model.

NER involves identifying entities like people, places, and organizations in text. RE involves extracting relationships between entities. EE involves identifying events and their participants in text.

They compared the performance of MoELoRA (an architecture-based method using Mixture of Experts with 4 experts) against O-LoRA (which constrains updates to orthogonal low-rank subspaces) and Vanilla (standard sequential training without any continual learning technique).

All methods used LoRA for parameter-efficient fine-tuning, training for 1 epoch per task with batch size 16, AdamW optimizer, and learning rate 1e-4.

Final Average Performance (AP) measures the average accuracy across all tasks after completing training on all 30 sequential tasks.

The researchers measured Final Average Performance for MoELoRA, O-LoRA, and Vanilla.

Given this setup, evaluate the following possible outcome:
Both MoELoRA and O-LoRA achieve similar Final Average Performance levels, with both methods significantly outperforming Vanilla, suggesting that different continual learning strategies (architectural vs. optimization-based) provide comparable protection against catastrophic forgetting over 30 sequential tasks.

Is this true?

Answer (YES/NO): NO